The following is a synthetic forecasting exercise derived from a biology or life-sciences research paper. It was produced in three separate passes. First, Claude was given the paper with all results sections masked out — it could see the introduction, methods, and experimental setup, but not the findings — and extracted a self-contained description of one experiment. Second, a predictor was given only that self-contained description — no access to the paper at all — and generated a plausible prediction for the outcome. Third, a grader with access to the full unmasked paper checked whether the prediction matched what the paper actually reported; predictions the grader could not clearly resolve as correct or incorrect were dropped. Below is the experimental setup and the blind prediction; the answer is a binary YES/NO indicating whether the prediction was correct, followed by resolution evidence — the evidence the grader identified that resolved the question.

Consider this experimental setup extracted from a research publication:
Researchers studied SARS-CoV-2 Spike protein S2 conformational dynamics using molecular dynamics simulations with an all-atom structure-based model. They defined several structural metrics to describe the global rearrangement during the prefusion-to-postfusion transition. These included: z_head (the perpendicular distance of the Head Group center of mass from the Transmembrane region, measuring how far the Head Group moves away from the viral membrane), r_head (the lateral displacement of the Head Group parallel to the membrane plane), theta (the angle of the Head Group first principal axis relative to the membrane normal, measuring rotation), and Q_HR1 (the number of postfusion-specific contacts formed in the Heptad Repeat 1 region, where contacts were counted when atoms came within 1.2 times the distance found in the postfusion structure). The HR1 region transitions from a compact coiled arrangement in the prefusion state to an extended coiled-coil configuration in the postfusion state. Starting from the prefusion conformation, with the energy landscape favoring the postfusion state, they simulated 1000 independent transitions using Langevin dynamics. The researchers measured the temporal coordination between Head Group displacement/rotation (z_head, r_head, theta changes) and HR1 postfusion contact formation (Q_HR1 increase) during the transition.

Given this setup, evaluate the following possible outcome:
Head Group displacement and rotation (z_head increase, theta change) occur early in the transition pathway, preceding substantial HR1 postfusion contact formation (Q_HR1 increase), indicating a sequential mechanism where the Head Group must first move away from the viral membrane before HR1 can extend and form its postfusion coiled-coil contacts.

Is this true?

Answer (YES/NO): NO